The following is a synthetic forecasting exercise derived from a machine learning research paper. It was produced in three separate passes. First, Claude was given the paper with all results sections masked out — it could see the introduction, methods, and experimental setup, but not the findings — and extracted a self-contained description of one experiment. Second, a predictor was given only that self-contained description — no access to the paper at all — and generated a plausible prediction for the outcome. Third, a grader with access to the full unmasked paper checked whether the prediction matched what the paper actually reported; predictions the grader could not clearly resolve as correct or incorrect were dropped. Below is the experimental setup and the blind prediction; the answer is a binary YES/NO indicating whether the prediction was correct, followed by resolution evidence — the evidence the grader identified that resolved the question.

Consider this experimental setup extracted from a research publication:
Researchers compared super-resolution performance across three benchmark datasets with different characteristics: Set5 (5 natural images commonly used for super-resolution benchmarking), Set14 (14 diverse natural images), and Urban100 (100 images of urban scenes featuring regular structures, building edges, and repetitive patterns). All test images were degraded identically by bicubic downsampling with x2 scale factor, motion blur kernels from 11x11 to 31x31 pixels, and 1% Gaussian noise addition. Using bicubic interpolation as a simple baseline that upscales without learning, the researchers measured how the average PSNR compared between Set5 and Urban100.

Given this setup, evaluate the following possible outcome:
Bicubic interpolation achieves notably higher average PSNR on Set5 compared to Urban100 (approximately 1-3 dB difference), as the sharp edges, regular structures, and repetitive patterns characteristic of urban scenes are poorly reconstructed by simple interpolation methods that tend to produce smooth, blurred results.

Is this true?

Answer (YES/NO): YES